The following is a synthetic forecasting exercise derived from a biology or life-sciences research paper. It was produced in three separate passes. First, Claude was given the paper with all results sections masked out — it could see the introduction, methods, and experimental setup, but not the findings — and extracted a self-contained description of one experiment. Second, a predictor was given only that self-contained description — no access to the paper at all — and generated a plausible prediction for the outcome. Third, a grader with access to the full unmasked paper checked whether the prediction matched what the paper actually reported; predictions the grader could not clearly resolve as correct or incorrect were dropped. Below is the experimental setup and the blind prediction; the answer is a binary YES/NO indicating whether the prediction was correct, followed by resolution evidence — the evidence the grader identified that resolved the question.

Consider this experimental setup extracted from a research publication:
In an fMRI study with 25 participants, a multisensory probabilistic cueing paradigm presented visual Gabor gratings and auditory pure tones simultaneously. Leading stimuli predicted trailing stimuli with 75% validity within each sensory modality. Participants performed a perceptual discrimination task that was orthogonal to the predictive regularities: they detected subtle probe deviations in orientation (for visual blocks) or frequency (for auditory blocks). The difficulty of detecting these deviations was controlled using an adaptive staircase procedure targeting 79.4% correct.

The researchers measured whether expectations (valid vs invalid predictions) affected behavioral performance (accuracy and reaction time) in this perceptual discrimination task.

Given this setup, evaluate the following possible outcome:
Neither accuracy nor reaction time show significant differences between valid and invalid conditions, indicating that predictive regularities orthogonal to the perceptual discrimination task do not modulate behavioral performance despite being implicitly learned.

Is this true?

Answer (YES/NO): YES